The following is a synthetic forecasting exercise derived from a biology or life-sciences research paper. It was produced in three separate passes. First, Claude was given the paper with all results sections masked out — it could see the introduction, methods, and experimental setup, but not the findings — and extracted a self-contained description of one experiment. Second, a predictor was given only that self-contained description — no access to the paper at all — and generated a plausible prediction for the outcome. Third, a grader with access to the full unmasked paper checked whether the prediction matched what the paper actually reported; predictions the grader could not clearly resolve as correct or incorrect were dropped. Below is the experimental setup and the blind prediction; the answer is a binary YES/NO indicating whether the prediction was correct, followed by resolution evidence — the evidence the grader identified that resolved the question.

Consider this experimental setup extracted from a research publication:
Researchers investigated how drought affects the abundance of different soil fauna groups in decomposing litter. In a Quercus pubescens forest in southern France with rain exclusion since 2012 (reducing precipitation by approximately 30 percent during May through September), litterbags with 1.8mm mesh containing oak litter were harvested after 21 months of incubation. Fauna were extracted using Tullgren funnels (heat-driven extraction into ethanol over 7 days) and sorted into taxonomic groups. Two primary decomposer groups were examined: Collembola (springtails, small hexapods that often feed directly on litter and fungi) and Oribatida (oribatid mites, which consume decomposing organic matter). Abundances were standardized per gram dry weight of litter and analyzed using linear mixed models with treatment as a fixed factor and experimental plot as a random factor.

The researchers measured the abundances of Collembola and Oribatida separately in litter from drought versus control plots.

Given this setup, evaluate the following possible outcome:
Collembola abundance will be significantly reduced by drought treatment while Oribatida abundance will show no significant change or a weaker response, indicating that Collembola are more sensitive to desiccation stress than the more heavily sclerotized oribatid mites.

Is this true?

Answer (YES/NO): NO